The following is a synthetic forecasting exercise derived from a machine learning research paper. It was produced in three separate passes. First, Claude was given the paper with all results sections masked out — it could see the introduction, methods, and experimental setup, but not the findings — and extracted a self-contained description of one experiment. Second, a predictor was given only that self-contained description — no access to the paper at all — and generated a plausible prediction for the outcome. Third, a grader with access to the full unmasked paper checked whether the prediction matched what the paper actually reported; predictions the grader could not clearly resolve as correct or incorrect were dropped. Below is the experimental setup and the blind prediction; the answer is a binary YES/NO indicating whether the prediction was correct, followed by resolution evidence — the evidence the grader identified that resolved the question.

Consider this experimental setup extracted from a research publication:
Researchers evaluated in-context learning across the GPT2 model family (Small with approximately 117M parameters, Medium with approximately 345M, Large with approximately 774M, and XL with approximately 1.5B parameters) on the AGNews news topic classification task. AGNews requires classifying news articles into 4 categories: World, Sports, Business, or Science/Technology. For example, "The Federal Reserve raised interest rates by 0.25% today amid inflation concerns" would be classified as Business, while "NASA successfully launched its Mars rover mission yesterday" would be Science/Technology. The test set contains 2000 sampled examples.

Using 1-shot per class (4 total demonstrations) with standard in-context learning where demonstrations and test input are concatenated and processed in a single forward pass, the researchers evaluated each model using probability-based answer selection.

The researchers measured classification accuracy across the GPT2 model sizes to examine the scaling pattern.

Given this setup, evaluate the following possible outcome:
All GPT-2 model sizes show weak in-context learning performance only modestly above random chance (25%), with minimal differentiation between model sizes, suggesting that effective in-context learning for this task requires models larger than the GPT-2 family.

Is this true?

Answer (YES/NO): NO